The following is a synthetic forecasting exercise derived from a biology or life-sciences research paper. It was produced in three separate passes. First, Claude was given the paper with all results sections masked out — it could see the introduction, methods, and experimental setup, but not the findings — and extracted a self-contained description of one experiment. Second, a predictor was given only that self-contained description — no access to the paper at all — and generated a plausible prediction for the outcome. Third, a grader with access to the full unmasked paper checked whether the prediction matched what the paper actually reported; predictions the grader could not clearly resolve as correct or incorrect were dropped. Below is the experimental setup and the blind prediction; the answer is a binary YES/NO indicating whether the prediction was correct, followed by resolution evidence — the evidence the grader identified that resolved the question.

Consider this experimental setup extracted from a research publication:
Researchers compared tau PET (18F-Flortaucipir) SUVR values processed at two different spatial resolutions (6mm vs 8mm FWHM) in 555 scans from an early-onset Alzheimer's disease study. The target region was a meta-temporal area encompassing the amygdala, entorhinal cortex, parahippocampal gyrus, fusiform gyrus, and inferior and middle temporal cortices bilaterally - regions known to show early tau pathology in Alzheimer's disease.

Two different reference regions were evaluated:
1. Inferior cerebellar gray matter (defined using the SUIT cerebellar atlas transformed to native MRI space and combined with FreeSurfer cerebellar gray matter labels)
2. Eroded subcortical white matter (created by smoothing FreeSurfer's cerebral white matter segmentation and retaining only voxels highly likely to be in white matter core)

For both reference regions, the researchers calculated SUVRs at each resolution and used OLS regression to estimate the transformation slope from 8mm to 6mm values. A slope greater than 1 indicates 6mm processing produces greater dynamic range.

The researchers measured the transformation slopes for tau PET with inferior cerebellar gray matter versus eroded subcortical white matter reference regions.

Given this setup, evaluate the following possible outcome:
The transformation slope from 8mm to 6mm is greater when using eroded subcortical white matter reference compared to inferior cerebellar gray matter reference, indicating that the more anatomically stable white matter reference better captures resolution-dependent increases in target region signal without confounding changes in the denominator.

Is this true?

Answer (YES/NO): YES